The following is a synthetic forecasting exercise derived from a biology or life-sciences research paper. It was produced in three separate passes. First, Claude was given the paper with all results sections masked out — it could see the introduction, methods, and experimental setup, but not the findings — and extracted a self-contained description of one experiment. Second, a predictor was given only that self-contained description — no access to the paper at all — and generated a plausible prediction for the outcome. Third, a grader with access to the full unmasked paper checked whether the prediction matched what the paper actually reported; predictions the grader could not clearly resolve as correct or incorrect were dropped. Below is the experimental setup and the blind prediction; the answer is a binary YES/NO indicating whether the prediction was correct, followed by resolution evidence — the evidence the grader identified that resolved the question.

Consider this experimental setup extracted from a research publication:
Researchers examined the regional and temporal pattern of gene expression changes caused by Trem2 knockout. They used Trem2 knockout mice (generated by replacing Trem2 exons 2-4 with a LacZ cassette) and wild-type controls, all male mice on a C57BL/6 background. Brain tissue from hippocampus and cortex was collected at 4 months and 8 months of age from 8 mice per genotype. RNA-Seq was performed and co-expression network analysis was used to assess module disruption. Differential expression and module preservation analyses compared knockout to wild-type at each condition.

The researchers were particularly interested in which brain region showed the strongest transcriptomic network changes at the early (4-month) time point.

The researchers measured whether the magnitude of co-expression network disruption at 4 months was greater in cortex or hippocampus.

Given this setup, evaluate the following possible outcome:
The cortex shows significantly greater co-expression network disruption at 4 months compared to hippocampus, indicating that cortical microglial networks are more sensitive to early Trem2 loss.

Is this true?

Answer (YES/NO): NO